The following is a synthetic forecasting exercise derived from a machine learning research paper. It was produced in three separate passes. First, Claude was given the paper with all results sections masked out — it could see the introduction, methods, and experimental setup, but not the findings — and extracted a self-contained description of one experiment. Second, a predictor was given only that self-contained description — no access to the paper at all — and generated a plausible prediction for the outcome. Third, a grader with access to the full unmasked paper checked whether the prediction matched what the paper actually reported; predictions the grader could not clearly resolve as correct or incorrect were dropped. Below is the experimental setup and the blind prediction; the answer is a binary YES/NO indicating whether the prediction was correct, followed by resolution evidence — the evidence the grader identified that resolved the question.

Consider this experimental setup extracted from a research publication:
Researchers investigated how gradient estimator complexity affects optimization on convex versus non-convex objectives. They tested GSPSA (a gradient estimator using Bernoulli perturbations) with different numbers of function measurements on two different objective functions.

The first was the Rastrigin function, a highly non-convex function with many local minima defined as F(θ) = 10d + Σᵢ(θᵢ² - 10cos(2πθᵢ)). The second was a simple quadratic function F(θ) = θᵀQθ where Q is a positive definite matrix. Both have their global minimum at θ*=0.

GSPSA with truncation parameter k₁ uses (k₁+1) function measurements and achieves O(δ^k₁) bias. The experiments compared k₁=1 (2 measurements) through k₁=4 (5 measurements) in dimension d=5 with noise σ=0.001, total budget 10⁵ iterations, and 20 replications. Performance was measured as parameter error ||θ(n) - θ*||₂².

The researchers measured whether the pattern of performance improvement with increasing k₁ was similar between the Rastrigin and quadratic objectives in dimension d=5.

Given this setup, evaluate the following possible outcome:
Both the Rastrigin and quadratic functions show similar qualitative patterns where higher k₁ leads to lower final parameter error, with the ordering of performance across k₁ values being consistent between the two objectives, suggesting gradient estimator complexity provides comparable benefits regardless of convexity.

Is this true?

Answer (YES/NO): NO